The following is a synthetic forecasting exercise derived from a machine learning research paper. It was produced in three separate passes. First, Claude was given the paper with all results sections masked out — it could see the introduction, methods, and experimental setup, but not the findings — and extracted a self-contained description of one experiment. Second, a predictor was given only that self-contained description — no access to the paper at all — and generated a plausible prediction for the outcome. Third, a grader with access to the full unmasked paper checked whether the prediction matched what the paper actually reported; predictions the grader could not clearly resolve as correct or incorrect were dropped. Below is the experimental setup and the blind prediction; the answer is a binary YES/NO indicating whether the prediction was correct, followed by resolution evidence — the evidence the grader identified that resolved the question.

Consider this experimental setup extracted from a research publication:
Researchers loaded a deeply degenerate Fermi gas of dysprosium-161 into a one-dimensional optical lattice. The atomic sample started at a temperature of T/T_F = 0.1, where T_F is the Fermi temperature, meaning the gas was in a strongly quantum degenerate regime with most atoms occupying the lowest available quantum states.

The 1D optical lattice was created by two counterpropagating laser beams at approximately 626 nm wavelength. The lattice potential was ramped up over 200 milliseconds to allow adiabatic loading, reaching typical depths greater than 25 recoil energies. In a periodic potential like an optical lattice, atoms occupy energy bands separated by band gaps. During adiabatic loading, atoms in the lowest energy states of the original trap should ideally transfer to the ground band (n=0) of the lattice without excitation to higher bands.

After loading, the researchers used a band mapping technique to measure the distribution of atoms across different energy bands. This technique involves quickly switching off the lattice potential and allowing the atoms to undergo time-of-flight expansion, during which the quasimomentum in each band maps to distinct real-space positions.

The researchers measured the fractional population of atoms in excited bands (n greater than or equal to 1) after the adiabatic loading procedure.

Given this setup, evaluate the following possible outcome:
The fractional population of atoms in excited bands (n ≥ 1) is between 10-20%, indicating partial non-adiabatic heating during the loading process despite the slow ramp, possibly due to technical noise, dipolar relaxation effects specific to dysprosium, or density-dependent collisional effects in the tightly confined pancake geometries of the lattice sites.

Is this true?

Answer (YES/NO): NO